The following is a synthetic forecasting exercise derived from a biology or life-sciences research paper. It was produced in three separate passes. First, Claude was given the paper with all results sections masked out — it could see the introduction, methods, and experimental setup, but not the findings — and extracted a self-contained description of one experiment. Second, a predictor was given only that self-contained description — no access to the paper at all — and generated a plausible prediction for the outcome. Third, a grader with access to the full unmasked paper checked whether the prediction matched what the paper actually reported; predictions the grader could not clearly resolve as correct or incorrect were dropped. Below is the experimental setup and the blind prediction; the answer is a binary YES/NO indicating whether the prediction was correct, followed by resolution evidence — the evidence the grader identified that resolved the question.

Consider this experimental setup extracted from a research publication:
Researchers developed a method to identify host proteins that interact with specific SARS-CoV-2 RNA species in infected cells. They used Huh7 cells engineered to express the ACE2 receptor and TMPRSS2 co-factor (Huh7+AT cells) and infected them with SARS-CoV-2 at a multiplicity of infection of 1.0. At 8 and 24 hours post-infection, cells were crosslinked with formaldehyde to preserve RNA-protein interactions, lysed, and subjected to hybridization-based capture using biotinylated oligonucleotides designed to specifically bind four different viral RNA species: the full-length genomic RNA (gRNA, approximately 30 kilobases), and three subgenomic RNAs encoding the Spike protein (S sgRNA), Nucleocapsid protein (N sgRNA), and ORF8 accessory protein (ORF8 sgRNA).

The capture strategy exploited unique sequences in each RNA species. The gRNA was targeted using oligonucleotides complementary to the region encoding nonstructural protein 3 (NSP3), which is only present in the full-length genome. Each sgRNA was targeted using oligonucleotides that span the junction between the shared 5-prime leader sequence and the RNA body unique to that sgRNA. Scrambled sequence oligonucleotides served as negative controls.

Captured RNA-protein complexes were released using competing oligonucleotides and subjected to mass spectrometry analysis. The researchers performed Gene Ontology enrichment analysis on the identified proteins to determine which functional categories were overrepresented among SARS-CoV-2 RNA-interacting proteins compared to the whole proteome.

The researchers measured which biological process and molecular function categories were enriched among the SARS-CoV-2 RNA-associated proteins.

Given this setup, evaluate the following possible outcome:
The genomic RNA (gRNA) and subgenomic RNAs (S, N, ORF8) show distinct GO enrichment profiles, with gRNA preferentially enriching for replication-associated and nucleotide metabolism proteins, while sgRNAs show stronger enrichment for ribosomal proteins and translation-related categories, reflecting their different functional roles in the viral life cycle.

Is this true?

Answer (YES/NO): NO